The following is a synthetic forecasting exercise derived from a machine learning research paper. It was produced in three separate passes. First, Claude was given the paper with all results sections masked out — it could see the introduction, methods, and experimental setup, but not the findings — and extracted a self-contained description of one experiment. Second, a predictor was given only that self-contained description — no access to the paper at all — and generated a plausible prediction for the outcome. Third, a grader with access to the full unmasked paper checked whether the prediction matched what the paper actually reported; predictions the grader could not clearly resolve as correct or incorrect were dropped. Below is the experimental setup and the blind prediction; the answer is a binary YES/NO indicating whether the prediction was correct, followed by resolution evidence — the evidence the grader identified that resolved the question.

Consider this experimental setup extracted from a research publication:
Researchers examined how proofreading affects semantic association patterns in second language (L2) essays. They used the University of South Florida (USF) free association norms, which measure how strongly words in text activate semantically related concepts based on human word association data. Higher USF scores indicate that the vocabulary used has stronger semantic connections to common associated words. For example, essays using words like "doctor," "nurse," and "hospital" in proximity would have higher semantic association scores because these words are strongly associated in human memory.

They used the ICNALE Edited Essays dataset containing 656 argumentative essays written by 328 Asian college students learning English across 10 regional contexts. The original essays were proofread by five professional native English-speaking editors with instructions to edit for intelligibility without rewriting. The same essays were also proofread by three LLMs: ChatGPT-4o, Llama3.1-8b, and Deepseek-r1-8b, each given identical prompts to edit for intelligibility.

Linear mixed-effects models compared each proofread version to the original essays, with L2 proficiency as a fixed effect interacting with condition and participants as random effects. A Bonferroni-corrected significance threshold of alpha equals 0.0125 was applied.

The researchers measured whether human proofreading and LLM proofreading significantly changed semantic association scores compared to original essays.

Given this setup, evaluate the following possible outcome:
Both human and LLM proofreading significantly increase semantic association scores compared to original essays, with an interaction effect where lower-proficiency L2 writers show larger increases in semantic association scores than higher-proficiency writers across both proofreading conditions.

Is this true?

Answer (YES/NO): NO